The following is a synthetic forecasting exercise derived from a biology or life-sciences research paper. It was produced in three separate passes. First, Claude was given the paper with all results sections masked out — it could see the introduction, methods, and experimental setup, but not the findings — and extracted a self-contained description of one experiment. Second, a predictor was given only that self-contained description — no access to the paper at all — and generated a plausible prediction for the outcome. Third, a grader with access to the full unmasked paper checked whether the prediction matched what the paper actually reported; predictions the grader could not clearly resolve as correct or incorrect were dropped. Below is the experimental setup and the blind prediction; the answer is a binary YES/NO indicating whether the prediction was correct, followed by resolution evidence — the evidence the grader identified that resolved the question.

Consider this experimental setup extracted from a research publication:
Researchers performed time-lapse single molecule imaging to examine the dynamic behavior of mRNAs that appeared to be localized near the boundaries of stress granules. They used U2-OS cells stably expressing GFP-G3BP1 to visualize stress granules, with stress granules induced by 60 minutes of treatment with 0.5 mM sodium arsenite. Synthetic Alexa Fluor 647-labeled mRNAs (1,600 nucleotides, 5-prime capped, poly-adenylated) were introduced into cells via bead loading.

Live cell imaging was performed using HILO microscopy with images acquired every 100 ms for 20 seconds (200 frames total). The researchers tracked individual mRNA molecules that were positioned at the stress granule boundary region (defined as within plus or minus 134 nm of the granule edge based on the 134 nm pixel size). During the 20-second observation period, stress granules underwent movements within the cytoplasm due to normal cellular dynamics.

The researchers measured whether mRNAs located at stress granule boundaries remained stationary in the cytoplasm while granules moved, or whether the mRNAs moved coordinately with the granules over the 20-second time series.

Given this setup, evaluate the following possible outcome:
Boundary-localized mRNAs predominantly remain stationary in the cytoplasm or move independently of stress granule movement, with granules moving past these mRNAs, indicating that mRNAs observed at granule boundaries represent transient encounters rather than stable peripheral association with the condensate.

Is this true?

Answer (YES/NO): NO